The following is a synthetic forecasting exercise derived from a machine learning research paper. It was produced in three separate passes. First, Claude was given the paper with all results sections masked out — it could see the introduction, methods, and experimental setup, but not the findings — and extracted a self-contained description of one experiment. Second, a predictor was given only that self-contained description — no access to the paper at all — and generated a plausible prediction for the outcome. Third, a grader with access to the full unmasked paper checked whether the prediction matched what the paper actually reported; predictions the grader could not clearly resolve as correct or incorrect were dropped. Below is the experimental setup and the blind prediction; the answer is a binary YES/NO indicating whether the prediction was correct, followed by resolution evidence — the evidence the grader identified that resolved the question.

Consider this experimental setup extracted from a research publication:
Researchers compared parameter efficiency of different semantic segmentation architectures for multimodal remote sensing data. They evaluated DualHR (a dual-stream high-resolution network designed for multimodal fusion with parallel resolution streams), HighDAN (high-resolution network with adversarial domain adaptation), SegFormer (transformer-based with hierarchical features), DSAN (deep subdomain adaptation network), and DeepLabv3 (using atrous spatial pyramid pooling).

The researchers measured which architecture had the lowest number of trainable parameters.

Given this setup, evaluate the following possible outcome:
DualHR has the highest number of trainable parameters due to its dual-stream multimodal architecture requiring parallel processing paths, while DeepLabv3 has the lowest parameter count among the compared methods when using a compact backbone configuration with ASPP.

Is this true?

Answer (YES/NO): NO